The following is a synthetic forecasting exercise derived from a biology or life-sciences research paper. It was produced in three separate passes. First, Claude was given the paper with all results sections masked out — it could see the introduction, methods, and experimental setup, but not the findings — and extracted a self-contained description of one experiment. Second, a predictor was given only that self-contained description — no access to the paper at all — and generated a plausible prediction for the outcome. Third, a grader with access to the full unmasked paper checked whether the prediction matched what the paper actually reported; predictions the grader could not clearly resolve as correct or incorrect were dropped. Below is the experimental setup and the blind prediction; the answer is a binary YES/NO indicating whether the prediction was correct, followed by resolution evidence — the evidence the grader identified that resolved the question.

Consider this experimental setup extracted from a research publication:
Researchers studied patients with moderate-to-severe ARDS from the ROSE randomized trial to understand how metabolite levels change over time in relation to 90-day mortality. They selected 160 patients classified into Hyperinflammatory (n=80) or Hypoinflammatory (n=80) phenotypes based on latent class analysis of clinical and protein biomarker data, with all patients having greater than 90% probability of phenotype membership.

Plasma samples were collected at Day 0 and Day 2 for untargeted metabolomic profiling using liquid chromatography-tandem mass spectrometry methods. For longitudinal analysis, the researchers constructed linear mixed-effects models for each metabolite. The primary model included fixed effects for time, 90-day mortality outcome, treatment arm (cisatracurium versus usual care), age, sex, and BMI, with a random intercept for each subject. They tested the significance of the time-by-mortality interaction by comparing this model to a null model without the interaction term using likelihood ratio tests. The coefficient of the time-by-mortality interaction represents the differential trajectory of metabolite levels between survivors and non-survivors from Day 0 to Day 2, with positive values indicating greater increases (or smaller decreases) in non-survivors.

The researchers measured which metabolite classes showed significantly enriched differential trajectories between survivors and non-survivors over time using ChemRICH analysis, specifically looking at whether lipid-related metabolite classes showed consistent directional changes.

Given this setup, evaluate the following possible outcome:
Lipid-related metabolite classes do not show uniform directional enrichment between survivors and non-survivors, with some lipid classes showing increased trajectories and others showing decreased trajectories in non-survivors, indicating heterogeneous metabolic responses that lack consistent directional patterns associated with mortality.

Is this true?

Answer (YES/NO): NO